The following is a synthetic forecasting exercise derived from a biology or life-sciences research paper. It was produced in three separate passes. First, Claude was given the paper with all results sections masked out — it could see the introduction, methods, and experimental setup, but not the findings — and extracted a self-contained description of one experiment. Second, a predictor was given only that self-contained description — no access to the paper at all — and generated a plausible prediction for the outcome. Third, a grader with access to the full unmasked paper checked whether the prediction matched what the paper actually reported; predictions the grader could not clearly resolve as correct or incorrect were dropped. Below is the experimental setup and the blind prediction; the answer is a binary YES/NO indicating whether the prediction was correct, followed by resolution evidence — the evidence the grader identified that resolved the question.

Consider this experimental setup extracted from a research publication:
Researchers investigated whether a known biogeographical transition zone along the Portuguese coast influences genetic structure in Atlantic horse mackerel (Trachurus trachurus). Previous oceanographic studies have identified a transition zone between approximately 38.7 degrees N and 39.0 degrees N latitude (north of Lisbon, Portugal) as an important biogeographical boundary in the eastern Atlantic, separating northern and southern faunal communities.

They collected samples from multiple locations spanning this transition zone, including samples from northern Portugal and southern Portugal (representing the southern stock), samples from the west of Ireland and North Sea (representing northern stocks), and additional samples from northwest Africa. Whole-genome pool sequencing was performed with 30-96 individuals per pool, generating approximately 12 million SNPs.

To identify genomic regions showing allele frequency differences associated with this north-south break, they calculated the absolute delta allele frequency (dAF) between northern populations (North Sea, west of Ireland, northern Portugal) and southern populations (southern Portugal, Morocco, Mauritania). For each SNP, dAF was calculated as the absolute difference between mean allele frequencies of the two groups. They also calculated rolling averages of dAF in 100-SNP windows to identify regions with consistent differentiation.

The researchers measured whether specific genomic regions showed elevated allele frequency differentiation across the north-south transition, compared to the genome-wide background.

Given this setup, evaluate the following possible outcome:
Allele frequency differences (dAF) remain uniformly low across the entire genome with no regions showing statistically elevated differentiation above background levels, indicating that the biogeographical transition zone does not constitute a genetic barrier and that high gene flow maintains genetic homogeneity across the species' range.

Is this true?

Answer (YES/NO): NO